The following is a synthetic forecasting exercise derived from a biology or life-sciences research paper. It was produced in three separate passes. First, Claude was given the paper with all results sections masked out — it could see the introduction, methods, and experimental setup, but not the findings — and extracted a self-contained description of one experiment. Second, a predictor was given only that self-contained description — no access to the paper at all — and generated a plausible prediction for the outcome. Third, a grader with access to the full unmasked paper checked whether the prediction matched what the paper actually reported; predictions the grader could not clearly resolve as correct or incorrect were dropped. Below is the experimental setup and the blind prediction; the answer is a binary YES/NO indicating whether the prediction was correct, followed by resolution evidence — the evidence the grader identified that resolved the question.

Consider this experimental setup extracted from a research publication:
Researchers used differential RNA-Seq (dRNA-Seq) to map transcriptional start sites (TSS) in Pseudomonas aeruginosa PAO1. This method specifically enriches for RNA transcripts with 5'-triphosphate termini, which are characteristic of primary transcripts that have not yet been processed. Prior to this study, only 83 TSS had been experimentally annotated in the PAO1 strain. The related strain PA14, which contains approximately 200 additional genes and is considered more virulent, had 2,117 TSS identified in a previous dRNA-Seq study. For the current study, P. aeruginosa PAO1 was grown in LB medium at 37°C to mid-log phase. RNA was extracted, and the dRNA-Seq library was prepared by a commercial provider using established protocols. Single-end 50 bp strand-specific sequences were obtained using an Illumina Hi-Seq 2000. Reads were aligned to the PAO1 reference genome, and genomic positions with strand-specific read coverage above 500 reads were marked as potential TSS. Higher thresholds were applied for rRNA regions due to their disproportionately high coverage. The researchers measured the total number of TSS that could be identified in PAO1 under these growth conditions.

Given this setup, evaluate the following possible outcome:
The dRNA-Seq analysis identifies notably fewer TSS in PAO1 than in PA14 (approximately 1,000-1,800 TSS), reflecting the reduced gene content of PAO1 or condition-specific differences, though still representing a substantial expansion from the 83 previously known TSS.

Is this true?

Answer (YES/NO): NO